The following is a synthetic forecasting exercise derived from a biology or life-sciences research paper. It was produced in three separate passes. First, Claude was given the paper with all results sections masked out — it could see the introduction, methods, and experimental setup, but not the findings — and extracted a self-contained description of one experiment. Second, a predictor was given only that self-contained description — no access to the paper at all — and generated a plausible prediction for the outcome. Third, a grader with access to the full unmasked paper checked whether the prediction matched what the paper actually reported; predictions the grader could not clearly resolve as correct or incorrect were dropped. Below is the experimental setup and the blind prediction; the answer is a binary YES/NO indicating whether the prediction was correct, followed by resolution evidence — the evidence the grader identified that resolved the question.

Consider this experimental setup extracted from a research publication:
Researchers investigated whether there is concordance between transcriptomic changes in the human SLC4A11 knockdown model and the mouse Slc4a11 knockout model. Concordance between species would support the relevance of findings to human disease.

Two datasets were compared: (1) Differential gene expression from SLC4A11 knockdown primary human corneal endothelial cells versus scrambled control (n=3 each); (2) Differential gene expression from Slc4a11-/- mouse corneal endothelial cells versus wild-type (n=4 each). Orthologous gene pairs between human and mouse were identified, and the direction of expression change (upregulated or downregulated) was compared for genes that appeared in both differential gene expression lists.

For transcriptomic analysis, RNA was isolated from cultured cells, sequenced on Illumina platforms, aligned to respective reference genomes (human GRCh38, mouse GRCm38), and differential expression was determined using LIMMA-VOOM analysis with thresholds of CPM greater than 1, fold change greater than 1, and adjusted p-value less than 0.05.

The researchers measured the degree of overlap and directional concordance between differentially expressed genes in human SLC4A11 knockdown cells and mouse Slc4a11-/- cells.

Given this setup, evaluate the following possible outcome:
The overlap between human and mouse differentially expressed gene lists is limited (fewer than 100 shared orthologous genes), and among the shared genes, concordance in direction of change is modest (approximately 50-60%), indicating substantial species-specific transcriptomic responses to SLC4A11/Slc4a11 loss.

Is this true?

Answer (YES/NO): NO